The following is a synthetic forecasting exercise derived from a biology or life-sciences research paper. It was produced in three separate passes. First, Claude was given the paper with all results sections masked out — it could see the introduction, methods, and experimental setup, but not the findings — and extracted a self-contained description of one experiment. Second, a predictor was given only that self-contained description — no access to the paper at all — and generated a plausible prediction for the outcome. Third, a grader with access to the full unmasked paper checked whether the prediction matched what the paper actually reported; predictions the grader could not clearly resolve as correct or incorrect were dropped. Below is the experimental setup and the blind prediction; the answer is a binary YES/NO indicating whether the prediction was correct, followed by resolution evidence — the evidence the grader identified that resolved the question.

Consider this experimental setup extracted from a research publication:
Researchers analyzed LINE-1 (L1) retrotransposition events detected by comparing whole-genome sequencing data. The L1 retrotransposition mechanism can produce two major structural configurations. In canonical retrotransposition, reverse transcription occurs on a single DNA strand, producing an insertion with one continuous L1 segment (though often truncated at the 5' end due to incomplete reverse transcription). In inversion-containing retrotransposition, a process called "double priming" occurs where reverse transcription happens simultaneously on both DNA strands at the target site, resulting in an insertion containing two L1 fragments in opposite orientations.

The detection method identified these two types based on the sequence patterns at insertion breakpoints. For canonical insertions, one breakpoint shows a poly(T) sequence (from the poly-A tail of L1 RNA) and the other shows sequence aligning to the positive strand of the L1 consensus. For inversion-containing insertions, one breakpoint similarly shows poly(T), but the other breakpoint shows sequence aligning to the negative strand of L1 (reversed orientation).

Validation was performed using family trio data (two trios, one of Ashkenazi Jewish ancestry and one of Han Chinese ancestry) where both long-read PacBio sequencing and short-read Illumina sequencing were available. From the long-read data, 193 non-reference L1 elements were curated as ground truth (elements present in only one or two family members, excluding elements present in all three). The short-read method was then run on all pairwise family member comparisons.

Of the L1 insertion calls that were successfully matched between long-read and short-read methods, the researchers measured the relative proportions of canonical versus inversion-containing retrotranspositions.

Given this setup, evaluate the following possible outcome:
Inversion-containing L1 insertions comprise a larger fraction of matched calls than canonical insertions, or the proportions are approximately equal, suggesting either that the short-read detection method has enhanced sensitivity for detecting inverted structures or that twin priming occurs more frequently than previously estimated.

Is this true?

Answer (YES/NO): NO